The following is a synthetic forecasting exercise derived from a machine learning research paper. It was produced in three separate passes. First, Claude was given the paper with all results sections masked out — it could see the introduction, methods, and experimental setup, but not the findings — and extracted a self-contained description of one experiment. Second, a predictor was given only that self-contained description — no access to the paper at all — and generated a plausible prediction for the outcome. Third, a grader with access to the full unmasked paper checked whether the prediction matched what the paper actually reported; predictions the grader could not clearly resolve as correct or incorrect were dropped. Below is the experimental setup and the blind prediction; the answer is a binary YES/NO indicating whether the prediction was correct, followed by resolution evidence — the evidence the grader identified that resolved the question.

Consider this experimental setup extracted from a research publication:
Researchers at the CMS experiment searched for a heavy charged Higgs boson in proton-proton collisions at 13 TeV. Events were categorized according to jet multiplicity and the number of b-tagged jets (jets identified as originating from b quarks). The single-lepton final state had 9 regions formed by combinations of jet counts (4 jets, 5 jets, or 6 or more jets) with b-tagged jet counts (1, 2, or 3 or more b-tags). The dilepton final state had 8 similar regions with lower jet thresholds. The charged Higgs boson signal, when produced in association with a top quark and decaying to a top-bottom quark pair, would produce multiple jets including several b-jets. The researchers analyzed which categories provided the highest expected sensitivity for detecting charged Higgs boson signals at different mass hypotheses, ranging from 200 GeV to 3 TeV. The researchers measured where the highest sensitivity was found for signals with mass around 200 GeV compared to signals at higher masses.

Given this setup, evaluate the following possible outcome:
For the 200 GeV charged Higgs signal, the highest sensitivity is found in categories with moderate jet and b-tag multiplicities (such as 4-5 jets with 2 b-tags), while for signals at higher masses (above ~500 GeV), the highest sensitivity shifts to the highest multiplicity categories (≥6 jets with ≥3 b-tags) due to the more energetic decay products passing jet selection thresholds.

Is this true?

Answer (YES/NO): NO